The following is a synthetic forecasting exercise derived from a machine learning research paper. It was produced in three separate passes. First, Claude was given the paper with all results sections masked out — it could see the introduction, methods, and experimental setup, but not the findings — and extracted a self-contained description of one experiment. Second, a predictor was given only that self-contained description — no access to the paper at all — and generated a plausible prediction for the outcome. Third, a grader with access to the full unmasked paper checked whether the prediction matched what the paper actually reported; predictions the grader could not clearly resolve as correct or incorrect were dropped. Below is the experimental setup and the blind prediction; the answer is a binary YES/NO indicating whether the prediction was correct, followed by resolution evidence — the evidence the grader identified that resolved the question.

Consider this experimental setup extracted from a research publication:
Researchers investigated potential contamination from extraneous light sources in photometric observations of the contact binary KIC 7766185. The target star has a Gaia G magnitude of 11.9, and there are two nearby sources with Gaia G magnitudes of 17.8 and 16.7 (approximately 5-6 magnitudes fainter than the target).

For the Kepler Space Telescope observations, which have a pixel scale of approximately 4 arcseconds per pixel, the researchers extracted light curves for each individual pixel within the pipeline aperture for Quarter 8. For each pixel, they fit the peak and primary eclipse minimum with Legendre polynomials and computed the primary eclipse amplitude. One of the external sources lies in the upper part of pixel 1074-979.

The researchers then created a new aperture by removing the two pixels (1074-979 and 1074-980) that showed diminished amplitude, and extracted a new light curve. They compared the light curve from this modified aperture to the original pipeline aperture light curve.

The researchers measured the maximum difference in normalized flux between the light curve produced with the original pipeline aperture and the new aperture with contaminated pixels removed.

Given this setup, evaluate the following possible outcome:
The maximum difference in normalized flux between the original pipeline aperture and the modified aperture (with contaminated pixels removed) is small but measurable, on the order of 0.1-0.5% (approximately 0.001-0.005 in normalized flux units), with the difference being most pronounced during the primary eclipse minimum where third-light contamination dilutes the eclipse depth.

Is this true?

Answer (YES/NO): YES